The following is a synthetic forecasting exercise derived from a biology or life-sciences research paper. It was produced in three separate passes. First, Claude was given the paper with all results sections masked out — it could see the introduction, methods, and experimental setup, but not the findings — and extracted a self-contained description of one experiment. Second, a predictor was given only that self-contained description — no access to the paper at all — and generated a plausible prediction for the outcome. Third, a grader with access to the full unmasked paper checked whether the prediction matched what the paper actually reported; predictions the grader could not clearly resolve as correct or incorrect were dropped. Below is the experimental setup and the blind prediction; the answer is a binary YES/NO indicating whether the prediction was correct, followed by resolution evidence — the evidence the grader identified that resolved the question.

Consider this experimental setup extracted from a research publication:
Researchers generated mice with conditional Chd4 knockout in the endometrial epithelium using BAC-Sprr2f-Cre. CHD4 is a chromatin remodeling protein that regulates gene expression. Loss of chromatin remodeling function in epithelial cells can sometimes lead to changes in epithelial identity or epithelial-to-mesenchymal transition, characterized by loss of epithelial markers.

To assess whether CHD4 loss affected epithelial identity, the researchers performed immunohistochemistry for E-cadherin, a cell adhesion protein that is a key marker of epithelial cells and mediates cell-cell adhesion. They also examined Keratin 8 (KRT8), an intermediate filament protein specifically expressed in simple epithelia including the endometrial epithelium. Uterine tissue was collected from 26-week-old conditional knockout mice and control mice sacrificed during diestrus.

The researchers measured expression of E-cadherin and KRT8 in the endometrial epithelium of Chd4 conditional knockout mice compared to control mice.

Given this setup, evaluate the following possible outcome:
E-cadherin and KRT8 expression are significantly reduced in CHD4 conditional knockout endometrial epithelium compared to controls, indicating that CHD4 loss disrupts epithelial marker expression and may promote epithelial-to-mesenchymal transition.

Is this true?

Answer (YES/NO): NO